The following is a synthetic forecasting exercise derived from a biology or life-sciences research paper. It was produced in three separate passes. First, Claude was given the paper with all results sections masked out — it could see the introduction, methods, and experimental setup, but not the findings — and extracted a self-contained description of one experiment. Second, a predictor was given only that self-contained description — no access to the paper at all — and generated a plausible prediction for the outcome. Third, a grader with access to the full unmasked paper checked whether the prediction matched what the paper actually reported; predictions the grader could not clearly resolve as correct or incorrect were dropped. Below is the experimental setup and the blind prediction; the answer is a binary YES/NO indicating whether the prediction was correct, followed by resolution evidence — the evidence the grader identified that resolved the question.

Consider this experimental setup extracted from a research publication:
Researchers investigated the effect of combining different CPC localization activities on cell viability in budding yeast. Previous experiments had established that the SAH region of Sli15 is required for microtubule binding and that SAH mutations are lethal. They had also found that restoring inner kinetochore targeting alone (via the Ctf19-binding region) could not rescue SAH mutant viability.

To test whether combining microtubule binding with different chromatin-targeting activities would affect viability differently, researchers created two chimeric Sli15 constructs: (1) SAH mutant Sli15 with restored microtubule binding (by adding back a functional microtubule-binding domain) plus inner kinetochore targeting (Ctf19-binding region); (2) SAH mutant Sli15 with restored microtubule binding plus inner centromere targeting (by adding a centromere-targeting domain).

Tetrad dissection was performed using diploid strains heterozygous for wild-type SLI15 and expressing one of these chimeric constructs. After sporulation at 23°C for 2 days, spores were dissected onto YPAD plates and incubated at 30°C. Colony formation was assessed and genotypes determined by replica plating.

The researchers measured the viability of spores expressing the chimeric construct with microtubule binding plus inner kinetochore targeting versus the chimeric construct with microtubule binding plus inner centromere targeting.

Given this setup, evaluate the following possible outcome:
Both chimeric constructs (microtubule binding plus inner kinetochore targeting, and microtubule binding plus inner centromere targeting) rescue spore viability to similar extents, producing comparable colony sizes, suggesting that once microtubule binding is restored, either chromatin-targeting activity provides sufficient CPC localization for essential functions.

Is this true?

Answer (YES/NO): NO